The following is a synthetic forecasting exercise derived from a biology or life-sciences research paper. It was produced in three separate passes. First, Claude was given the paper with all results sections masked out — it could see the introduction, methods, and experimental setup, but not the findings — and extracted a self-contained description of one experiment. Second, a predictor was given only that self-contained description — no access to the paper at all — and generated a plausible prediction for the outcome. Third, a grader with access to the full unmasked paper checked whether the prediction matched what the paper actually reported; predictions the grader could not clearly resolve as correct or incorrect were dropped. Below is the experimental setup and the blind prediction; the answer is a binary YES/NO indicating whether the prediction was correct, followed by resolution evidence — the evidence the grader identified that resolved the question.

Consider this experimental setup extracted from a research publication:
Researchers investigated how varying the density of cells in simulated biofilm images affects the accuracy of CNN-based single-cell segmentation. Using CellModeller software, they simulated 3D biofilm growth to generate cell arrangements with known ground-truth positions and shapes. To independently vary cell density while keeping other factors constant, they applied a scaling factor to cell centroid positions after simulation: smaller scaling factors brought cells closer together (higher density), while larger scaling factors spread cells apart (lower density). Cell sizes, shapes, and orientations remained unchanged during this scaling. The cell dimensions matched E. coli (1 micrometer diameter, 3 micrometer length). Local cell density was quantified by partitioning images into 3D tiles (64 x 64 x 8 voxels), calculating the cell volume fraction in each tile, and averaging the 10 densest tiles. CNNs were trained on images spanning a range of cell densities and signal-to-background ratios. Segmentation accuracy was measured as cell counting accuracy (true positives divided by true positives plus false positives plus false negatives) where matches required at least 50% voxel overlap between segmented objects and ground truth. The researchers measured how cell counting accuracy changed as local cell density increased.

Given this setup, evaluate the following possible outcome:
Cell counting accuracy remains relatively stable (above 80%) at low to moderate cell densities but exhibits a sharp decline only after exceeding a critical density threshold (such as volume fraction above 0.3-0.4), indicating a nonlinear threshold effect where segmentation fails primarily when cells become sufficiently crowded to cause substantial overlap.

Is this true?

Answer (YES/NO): NO